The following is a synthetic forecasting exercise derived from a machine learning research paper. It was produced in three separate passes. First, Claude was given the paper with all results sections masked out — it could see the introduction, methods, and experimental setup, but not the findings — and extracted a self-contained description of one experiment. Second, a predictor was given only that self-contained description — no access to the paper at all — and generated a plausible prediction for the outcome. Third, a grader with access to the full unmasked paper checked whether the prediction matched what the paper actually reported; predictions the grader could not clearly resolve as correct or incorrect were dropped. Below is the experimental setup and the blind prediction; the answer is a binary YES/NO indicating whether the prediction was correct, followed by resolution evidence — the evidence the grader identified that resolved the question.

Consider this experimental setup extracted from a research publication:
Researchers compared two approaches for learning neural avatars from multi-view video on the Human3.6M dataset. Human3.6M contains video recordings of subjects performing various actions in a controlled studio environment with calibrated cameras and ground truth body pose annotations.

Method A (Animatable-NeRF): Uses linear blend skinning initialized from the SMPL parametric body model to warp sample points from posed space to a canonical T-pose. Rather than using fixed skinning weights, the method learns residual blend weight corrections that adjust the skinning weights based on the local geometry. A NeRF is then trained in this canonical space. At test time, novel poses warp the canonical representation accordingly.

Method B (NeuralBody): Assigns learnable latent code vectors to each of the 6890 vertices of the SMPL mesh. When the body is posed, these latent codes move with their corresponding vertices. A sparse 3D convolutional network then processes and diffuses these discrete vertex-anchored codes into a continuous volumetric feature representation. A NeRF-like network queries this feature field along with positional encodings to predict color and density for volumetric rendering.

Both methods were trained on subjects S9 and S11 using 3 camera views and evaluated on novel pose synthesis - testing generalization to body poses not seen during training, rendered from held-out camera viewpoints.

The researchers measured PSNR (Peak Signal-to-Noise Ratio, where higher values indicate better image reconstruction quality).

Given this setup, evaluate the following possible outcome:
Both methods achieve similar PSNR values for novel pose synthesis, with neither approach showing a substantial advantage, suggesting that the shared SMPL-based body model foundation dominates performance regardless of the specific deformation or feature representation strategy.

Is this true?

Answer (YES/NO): YES